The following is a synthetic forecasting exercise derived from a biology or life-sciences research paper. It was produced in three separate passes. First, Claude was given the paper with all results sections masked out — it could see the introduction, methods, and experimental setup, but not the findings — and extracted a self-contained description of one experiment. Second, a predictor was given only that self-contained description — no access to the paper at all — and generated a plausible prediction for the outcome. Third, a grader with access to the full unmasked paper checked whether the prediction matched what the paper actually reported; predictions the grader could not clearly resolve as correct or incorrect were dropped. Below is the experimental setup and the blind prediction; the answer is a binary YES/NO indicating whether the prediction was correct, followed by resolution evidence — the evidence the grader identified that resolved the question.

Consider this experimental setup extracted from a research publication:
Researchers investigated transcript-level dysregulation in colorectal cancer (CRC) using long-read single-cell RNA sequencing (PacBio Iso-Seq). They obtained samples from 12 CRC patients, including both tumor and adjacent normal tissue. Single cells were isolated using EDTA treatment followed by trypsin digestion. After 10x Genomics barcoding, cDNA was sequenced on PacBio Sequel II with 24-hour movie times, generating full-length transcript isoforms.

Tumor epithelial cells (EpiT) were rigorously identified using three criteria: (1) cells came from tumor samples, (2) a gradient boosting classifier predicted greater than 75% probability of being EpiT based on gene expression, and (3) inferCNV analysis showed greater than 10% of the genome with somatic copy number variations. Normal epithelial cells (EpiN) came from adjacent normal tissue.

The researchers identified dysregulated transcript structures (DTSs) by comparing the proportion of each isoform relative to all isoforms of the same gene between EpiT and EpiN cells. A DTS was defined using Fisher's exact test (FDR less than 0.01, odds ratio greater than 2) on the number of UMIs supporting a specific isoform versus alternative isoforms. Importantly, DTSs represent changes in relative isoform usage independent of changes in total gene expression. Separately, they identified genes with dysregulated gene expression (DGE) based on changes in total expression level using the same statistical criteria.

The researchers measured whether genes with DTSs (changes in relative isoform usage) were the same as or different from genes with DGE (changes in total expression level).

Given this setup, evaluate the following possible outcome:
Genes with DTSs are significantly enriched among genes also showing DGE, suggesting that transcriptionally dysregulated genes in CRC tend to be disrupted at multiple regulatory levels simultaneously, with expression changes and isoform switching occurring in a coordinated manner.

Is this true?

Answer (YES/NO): YES